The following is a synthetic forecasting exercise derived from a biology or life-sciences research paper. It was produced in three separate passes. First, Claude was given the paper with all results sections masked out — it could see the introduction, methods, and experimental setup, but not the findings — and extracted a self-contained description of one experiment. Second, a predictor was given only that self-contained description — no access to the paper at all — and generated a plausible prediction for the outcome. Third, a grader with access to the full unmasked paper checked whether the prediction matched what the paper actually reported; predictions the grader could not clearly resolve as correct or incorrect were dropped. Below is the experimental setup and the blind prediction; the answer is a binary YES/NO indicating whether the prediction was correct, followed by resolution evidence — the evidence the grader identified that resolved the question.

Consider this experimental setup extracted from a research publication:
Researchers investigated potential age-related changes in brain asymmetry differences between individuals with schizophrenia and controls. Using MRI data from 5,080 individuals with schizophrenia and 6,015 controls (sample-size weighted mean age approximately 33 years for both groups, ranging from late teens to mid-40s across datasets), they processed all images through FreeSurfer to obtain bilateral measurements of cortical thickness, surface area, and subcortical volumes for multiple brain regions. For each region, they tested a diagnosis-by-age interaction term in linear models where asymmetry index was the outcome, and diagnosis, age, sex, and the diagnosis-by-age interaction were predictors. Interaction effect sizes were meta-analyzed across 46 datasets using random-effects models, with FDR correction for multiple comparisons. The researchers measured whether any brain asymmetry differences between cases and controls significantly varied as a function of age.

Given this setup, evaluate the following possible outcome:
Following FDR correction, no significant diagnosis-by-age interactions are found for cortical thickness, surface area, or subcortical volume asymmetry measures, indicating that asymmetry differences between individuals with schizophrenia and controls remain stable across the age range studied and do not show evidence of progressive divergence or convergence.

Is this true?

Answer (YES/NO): NO